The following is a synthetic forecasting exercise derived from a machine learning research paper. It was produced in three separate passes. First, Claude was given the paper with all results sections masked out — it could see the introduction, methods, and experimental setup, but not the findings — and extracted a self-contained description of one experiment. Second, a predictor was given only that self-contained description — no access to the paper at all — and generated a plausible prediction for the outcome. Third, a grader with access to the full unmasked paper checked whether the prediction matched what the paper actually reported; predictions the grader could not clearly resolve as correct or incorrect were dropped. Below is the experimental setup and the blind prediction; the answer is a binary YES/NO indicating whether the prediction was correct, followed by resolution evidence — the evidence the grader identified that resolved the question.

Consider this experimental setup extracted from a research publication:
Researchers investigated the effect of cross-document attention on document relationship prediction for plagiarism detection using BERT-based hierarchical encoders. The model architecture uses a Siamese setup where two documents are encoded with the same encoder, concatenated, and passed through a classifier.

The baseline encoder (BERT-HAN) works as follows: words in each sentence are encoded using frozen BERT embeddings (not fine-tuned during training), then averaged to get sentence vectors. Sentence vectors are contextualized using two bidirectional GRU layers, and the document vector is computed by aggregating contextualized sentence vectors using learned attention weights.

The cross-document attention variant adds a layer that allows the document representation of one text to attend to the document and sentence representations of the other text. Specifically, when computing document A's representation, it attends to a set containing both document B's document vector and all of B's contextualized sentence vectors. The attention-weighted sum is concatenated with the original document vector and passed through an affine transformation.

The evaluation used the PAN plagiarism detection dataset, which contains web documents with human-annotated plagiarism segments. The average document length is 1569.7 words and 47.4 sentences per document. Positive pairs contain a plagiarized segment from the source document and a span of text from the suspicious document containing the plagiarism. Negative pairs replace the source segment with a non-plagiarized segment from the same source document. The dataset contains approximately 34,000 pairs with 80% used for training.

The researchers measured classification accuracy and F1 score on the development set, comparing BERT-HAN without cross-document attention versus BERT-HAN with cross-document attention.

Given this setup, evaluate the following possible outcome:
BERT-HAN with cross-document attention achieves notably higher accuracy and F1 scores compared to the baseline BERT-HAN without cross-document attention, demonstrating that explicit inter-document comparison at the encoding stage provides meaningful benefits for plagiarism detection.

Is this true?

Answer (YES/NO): NO